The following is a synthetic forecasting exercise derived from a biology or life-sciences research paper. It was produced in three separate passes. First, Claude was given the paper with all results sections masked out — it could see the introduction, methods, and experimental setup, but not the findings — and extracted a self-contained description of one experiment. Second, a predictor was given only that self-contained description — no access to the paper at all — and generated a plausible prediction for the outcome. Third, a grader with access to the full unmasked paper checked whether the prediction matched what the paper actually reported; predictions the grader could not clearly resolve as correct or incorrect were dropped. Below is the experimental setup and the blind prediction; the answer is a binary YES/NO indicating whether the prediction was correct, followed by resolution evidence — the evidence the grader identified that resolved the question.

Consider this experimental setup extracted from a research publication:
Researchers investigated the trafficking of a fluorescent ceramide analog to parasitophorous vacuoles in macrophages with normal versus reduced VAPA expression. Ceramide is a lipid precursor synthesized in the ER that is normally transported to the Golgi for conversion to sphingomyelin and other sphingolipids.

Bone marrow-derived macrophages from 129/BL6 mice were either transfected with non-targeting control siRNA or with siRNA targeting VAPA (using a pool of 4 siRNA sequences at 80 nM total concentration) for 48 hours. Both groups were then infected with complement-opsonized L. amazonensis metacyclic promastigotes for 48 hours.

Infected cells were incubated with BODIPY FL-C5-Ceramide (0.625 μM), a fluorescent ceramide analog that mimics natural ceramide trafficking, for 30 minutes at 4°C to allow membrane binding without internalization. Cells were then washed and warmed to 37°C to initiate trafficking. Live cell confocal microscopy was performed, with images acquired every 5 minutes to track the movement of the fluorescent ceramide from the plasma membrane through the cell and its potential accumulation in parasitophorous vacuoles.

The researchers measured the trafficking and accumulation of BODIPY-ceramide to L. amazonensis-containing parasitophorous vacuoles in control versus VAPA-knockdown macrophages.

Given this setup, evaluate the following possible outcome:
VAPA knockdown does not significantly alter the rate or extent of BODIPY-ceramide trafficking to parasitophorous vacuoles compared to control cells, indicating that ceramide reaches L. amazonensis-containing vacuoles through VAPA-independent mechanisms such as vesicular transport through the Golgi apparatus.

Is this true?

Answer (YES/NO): NO